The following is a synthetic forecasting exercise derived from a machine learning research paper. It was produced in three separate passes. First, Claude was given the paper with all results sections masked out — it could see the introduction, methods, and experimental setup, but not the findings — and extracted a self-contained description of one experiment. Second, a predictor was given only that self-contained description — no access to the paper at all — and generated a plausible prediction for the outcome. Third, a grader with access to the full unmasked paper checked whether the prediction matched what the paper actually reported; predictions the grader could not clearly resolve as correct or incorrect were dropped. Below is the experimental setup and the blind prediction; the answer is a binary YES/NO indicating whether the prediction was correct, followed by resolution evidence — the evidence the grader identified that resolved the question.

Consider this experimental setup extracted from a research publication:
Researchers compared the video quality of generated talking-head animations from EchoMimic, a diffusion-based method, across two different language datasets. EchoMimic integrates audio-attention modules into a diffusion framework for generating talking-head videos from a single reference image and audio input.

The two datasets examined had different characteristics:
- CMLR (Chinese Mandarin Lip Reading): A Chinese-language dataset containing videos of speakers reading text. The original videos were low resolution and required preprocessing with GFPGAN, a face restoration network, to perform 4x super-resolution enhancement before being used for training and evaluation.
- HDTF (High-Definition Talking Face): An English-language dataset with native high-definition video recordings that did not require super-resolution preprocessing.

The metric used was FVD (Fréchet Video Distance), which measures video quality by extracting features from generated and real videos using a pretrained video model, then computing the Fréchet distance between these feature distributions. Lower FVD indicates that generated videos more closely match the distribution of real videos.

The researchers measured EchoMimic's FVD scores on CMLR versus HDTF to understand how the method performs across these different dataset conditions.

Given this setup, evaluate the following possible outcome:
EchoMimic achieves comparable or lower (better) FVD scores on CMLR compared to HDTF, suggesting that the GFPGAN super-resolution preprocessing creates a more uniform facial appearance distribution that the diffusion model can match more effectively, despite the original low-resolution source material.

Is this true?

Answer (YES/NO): NO